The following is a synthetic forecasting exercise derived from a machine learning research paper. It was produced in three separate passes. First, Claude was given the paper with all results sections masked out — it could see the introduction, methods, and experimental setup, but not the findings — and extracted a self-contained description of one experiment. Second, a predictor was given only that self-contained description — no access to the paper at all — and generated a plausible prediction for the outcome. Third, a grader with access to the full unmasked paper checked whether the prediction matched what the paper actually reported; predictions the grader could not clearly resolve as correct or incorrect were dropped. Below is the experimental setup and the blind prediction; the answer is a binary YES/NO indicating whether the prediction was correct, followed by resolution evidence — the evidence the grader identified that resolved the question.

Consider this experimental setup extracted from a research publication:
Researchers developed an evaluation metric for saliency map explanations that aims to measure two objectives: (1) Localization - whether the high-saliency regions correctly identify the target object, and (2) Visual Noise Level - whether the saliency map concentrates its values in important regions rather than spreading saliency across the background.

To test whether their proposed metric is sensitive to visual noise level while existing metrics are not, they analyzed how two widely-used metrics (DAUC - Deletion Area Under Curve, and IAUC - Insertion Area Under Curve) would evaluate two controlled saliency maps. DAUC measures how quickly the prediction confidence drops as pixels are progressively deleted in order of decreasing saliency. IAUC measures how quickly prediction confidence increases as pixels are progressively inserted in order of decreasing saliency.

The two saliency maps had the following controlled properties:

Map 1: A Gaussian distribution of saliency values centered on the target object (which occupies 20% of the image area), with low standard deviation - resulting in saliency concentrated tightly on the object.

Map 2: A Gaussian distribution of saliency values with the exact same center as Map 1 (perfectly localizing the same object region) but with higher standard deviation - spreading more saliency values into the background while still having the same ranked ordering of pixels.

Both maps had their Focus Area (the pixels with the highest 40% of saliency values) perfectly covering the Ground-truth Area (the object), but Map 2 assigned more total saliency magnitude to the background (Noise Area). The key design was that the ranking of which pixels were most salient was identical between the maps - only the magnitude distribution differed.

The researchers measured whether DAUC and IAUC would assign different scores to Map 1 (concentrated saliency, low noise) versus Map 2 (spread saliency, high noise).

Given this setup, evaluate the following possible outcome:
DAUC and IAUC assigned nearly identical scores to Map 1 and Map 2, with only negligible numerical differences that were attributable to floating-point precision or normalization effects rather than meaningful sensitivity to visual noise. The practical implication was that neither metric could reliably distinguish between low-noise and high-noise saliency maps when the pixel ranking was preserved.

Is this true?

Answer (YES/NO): NO